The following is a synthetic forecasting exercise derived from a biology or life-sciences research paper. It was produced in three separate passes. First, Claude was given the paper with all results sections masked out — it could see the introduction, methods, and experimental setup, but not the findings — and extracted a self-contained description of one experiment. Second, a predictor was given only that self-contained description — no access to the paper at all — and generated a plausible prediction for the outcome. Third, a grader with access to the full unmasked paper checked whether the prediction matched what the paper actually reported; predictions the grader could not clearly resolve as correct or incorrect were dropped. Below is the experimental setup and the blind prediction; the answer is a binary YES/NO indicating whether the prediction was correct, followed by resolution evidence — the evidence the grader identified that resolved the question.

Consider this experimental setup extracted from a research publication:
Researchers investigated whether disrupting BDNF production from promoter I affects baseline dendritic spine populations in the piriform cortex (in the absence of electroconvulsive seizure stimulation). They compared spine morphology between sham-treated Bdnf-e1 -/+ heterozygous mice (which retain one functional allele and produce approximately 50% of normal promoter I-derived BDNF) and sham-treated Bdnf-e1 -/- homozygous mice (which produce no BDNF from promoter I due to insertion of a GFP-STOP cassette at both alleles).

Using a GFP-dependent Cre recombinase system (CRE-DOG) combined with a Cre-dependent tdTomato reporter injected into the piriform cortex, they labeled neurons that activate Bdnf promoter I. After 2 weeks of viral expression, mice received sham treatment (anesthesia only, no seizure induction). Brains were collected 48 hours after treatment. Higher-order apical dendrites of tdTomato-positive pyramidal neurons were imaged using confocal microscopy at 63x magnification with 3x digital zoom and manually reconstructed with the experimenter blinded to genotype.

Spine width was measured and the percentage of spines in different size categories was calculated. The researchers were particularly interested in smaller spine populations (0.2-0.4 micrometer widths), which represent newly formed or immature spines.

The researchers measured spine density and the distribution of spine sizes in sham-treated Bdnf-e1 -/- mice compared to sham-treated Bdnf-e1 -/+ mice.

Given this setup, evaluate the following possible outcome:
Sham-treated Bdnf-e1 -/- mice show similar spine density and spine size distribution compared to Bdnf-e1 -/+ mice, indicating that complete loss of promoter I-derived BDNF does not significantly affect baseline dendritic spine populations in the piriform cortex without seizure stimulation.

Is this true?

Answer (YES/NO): YES